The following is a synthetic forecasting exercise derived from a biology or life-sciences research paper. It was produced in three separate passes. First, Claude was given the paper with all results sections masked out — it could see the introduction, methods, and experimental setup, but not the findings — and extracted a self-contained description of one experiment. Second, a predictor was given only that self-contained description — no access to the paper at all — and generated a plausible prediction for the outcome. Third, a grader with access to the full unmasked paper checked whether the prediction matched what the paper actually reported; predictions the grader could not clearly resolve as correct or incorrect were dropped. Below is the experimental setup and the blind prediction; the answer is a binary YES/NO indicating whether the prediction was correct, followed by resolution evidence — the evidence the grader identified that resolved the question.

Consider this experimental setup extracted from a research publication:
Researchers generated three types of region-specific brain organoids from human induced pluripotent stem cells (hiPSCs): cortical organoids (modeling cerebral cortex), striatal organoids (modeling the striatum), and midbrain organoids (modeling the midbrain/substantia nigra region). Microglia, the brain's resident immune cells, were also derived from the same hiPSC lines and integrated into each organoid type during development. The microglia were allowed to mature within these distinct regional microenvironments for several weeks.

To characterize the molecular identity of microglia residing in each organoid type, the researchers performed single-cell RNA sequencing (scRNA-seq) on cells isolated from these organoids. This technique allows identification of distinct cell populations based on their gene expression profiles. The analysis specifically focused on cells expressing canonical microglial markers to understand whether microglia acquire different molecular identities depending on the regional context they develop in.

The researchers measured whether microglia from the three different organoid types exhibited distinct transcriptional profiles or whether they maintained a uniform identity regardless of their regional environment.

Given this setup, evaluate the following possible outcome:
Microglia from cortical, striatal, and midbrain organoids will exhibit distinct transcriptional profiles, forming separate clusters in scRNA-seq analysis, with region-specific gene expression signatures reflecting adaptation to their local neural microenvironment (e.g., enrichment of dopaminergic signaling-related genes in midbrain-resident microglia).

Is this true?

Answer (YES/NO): YES